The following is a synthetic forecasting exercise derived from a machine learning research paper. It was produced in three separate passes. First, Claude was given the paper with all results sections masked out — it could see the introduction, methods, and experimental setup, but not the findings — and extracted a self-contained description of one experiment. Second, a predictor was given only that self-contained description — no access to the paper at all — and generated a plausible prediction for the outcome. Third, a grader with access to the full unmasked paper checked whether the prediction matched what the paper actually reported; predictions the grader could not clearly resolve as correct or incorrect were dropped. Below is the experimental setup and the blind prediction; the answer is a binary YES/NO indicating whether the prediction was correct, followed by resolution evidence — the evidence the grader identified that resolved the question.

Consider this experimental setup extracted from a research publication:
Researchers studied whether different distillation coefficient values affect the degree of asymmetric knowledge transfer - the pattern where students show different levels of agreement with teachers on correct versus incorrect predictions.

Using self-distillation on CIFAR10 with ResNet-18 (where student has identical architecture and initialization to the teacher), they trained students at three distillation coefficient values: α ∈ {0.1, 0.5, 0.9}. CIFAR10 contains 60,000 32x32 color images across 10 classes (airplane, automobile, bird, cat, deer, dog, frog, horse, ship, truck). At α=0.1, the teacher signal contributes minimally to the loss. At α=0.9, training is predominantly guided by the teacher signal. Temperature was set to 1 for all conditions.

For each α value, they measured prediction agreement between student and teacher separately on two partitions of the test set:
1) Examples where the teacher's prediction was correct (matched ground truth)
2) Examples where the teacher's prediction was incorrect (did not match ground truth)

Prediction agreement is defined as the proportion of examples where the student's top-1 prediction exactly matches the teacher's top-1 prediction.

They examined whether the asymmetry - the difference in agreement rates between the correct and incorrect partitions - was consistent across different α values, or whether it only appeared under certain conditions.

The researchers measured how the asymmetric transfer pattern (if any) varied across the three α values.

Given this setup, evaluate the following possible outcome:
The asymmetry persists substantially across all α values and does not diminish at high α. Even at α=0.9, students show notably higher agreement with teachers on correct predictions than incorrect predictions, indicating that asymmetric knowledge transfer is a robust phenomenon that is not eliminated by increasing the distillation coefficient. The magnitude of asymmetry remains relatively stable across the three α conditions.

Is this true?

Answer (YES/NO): NO